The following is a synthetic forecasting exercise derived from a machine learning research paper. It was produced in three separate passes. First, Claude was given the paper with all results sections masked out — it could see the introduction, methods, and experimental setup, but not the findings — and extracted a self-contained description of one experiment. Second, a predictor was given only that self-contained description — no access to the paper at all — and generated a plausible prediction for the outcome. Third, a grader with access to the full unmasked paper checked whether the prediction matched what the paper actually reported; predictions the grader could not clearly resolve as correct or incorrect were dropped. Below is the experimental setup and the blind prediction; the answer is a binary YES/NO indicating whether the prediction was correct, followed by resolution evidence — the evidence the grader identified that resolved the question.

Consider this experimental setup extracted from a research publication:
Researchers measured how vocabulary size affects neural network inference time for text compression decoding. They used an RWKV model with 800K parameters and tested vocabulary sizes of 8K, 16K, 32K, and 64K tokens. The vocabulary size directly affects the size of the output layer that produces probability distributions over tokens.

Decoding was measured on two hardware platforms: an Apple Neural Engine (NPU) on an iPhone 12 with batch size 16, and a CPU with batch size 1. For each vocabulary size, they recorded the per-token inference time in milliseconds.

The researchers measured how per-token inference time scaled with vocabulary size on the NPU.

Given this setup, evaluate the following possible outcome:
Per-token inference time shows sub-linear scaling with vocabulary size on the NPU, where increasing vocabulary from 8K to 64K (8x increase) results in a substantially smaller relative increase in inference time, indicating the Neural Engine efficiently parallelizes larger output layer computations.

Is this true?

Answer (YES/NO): NO